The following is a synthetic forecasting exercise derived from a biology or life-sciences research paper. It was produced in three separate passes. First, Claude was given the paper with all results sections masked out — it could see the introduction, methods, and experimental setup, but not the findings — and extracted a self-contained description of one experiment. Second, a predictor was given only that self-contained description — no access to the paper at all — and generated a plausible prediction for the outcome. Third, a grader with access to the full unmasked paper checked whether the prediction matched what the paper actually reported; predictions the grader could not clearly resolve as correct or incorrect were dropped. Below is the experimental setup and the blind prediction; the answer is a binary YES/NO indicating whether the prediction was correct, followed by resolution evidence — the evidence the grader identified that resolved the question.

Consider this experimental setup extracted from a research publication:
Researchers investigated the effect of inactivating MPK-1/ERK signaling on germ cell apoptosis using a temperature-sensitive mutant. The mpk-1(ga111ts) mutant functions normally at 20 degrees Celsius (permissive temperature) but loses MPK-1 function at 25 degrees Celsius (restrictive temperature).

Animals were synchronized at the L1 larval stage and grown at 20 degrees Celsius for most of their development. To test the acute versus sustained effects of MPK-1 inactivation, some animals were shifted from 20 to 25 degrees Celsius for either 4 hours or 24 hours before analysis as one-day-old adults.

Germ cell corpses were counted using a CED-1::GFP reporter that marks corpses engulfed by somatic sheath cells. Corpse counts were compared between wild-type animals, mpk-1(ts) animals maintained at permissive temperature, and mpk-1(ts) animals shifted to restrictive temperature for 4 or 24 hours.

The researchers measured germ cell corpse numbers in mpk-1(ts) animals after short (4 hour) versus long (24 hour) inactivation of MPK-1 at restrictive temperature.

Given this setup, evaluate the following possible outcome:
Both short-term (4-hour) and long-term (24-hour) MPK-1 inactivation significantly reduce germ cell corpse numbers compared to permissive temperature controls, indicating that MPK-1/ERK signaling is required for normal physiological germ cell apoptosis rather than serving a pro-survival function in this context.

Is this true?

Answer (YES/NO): NO